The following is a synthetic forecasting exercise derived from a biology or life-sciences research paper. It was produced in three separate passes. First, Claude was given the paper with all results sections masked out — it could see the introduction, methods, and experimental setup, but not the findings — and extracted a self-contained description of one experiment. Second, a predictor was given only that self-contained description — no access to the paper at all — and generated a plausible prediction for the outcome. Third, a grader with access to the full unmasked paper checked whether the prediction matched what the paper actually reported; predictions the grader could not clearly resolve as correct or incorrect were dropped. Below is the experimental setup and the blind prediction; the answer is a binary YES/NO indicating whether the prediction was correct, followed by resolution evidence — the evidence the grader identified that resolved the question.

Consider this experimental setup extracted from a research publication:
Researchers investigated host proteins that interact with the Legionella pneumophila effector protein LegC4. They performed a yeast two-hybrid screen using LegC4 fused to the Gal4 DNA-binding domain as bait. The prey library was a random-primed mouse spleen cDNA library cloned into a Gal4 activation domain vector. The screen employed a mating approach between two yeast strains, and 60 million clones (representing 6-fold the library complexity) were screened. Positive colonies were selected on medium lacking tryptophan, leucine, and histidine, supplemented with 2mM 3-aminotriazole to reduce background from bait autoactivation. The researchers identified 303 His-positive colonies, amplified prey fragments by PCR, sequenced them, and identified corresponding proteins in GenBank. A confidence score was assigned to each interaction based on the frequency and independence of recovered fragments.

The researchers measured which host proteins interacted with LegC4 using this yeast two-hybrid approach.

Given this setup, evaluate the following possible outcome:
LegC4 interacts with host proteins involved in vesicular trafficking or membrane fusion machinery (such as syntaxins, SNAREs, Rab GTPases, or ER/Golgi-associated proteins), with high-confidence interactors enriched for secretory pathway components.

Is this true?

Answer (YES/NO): NO